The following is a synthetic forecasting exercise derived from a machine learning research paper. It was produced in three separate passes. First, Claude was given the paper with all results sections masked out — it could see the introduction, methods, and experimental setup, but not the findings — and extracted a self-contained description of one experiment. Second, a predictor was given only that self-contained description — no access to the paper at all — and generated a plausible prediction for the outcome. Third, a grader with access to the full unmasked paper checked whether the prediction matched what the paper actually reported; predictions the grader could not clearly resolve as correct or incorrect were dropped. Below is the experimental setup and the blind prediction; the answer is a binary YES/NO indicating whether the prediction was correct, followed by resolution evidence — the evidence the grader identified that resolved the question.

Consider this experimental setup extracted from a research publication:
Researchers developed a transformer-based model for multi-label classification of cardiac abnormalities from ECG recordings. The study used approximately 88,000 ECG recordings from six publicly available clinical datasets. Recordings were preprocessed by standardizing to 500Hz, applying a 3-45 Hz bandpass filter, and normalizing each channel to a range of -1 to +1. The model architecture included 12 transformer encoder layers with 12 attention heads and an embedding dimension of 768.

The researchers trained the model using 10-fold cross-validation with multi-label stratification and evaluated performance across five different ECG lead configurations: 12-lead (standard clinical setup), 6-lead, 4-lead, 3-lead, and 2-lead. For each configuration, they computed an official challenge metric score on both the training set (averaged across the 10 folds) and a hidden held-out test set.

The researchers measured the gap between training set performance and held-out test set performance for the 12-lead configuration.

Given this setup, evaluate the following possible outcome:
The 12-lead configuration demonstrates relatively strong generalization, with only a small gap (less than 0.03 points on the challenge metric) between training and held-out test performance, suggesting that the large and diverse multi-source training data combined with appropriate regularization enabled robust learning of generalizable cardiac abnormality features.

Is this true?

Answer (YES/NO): NO